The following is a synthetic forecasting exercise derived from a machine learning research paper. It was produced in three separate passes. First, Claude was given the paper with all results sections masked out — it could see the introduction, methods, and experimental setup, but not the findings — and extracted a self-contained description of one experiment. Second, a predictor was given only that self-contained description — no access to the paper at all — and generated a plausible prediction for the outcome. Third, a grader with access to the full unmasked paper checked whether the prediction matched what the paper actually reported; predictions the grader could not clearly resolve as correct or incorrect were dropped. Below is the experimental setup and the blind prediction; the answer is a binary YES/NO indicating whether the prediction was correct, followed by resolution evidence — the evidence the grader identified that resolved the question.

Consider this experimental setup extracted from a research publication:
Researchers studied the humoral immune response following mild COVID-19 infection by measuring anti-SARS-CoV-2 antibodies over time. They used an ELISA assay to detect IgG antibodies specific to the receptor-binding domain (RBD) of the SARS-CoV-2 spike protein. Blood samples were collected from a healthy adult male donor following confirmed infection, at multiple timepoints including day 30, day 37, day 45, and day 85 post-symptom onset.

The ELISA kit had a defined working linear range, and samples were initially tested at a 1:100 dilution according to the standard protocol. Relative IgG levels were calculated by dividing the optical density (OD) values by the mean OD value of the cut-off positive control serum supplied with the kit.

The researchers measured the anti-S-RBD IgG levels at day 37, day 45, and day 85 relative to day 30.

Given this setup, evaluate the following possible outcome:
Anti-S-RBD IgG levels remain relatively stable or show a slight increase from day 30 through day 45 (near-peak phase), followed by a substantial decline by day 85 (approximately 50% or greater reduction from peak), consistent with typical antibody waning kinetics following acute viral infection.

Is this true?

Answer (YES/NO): NO